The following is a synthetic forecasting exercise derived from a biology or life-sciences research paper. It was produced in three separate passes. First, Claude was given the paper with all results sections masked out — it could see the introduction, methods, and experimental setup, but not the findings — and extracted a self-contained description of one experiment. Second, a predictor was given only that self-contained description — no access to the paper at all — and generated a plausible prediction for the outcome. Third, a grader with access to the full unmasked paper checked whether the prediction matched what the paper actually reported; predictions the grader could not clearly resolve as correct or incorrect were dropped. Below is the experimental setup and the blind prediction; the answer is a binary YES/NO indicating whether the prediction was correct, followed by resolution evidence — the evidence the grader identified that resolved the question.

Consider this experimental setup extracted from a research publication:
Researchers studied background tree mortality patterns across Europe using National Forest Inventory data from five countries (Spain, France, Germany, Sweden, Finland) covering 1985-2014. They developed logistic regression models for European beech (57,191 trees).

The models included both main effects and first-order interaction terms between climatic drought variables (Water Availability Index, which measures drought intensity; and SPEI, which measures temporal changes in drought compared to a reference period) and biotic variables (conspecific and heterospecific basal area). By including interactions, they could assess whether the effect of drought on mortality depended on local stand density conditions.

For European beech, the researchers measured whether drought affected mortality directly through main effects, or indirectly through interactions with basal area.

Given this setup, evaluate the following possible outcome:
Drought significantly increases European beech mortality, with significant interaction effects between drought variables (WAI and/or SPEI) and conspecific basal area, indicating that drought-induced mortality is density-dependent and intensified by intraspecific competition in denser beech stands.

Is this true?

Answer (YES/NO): NO